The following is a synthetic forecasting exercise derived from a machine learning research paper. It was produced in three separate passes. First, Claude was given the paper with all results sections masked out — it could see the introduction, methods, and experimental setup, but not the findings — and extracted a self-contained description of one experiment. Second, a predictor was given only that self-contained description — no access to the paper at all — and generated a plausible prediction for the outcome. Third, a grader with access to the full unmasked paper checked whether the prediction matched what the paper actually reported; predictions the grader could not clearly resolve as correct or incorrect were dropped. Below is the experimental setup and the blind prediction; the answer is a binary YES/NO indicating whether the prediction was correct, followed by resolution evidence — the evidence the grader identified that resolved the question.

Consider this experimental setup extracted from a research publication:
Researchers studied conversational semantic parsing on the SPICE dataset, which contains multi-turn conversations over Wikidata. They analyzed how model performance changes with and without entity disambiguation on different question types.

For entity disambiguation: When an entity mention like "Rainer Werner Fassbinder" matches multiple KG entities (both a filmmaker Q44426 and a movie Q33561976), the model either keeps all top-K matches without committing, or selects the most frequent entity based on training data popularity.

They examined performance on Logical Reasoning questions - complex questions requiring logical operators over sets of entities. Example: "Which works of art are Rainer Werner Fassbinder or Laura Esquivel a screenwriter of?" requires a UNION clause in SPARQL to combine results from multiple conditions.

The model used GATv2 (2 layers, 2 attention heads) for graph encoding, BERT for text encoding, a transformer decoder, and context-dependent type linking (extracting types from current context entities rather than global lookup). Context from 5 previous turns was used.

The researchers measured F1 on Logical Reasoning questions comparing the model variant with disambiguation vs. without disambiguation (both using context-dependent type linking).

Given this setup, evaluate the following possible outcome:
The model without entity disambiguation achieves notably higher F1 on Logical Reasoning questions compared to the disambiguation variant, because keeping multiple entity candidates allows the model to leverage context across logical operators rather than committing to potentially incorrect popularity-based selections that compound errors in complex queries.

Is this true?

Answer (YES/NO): NO